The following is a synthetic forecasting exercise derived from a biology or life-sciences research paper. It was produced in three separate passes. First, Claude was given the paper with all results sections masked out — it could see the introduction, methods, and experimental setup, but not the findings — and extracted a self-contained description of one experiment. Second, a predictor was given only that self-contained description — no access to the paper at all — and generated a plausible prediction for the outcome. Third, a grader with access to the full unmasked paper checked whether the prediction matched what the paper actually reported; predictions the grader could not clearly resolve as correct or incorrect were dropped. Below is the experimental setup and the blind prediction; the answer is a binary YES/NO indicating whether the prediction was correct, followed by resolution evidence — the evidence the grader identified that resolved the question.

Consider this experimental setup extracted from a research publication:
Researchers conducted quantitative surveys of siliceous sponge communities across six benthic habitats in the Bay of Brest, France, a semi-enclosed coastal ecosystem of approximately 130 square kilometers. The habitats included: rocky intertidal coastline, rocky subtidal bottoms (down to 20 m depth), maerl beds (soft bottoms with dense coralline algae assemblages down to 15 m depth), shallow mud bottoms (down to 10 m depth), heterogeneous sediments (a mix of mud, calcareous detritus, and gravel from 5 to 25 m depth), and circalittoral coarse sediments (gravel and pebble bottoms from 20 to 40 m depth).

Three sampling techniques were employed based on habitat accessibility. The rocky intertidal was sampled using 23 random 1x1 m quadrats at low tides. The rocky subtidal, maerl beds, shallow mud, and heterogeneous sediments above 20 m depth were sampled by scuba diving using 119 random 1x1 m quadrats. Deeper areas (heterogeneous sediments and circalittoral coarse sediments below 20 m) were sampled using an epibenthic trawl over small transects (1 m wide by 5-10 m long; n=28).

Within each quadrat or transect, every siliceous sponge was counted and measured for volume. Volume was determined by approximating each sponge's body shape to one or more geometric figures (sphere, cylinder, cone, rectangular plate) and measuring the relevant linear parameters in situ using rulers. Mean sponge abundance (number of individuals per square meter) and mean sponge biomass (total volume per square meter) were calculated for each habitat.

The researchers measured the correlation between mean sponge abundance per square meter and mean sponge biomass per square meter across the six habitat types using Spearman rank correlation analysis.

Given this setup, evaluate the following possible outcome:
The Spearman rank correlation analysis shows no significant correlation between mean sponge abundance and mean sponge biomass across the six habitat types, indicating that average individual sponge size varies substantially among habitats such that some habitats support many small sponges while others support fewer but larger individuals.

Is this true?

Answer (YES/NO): NO